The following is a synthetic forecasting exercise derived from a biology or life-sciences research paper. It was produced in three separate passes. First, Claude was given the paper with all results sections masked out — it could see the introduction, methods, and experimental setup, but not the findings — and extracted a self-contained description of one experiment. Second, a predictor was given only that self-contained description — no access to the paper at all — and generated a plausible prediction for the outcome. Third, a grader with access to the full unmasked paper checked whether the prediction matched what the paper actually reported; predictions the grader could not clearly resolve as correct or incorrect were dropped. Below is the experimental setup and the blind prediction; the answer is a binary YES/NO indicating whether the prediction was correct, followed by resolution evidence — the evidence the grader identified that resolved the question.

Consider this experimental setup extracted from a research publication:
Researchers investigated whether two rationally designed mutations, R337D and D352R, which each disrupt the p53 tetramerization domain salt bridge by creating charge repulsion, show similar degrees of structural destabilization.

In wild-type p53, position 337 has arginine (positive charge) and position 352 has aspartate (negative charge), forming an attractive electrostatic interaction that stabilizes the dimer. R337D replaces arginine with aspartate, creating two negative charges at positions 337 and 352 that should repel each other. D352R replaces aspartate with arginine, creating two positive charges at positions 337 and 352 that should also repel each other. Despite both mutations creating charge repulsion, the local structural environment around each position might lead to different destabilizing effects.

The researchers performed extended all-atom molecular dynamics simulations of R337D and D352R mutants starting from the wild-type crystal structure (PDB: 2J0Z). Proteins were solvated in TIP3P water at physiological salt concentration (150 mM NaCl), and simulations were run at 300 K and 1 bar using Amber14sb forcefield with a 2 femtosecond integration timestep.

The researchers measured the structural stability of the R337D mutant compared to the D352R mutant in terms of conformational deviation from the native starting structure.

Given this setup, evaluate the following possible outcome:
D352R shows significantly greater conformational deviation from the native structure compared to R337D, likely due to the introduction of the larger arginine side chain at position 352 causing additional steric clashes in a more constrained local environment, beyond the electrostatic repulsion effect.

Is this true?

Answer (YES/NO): NO